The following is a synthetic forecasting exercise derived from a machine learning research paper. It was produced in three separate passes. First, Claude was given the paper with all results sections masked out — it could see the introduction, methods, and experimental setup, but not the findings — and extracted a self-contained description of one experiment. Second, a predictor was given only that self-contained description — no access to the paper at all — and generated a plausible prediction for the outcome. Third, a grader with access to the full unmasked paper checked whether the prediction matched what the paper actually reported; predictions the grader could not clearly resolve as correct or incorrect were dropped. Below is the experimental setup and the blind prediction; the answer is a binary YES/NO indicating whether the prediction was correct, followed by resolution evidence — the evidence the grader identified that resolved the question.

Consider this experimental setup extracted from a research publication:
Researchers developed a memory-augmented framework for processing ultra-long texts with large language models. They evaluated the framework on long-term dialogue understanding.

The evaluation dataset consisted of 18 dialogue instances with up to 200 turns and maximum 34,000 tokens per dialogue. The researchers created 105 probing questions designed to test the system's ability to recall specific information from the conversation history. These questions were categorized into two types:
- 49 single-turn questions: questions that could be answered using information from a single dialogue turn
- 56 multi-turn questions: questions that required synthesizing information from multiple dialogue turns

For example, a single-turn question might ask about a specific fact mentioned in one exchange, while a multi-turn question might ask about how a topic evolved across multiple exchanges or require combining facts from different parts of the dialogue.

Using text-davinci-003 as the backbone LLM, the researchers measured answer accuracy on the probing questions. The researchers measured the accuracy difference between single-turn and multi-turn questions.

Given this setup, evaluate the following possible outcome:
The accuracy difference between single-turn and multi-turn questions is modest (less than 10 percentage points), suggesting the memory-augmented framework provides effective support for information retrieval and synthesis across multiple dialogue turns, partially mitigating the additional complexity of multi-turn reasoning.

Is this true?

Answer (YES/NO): YES